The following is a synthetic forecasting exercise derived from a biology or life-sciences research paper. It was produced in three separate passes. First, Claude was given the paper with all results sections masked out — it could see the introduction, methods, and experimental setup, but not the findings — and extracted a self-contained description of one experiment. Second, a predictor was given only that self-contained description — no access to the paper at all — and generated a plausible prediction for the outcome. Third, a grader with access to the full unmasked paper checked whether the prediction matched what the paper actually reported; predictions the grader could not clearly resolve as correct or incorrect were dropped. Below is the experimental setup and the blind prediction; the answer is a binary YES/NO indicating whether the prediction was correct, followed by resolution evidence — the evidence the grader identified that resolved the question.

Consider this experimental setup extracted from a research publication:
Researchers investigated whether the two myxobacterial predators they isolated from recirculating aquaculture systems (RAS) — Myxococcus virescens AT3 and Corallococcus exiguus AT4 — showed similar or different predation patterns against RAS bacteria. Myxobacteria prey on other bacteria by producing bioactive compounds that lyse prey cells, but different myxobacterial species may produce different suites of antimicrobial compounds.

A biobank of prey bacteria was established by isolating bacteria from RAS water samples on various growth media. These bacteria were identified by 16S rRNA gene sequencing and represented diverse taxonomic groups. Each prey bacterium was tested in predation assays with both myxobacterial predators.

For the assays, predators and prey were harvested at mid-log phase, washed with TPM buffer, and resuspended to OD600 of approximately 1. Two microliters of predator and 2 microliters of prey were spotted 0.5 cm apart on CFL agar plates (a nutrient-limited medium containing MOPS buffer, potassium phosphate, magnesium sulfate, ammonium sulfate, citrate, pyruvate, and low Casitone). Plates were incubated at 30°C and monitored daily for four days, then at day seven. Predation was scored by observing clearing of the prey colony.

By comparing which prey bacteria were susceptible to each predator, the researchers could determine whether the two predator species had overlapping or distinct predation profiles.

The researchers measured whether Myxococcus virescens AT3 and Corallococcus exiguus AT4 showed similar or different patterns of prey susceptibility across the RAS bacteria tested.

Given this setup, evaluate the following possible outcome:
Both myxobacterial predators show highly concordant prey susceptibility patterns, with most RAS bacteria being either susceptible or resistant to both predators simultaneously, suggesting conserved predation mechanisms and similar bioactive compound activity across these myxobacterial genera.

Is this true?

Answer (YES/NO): YES